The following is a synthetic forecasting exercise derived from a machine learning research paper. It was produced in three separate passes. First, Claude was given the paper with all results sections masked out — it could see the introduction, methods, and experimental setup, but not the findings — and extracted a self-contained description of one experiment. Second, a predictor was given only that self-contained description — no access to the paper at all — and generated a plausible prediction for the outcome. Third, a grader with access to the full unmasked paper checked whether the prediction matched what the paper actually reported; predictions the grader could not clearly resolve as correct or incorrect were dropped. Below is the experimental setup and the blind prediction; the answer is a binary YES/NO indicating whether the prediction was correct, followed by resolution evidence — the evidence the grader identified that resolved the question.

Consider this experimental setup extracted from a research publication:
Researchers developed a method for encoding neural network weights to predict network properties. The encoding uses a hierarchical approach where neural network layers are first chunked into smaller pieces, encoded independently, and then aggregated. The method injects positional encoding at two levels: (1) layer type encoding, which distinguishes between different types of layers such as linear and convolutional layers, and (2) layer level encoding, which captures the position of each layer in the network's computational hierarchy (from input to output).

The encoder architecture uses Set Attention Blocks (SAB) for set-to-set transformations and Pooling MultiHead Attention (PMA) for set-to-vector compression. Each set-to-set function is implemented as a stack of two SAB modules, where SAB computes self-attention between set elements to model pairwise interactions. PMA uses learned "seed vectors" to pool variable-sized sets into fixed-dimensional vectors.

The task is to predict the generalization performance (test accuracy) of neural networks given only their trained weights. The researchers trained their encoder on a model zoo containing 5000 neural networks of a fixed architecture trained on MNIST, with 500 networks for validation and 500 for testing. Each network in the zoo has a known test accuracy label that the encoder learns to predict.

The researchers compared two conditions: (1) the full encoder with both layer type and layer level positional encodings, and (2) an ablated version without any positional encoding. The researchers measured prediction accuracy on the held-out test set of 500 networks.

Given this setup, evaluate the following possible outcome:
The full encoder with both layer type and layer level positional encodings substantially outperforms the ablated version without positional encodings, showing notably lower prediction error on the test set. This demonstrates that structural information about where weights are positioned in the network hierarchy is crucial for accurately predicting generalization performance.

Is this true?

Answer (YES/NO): NO